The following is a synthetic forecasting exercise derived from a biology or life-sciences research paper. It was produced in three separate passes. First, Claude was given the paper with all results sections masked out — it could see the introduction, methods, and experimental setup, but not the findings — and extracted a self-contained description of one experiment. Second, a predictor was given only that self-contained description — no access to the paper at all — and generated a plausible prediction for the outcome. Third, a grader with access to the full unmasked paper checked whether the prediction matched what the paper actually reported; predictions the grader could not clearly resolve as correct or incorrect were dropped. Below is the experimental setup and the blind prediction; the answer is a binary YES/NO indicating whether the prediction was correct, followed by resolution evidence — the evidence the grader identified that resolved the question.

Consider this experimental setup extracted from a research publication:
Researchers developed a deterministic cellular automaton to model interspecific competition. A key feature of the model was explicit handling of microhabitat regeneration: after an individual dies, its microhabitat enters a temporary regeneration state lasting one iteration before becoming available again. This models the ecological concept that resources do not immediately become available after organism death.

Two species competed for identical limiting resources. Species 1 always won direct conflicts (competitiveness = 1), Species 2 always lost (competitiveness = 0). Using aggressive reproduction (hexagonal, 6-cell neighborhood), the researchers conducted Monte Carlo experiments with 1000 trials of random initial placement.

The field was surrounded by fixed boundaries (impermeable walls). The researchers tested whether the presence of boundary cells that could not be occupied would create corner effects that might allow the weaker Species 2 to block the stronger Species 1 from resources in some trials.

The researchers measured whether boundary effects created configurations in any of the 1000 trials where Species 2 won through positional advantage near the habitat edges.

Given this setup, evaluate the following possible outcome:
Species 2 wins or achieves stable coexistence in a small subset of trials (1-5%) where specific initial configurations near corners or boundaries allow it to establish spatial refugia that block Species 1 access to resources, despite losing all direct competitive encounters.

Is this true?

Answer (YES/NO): NO